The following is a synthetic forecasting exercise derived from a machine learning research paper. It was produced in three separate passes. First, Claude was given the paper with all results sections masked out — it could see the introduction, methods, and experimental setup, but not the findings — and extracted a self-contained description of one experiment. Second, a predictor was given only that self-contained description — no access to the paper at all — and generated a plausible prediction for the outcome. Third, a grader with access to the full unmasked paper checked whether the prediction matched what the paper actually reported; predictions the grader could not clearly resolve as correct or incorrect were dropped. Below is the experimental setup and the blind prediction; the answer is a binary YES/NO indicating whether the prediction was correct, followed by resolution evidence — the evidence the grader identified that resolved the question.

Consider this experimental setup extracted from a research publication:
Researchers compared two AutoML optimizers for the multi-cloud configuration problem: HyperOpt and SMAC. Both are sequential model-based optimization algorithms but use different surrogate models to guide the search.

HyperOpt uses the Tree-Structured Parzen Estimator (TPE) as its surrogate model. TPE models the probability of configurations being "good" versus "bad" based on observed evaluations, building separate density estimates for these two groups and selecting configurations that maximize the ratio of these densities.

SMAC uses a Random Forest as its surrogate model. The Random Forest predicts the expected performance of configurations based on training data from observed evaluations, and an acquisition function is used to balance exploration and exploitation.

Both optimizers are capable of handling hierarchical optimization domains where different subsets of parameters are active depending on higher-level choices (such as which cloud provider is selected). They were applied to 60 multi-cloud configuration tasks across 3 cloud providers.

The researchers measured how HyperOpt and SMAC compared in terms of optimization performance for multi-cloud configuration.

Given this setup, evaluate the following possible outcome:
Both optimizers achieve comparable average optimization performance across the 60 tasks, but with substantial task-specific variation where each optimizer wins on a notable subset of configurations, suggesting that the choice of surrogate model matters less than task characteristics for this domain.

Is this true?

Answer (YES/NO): NO